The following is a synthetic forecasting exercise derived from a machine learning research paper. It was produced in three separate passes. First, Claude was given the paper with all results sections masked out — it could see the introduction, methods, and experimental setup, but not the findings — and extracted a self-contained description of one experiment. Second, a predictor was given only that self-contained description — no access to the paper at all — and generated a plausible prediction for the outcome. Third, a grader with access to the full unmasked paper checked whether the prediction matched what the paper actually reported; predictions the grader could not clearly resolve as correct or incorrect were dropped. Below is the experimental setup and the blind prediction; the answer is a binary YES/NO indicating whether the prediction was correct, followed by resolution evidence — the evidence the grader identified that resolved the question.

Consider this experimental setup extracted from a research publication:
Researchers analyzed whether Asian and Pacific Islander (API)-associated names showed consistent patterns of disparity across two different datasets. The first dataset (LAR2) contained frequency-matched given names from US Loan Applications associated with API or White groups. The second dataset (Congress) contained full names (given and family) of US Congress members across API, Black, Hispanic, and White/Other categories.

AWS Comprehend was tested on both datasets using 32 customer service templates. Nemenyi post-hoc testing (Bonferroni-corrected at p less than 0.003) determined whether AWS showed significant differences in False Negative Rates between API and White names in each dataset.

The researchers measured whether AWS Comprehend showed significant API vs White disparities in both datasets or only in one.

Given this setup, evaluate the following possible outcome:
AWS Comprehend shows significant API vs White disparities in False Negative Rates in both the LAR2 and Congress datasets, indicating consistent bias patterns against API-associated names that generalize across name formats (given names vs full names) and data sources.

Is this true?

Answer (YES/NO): YES